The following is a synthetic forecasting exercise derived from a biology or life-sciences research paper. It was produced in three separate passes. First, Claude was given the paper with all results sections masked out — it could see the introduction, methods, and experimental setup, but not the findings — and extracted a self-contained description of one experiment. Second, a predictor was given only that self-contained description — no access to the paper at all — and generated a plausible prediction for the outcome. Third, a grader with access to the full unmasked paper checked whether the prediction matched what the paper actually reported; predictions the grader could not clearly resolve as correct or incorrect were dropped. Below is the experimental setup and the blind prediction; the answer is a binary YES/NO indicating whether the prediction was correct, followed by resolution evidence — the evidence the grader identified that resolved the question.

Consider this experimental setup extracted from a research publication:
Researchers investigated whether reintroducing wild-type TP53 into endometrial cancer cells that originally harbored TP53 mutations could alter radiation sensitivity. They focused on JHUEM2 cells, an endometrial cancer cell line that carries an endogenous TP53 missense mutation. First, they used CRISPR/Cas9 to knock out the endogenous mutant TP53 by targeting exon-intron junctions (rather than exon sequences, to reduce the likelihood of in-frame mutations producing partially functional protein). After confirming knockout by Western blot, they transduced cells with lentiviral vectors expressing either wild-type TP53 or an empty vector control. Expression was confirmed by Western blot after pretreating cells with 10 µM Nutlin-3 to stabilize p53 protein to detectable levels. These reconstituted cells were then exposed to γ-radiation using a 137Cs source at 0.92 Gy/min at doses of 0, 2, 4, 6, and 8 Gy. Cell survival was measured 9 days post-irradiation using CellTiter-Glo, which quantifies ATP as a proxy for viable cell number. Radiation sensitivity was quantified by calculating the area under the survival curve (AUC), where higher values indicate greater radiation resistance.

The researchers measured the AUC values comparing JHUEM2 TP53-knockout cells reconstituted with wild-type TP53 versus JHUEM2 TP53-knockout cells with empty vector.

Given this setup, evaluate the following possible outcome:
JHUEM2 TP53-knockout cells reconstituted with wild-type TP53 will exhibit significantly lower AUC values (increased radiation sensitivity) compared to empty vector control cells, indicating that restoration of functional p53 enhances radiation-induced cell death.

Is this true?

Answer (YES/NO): YES